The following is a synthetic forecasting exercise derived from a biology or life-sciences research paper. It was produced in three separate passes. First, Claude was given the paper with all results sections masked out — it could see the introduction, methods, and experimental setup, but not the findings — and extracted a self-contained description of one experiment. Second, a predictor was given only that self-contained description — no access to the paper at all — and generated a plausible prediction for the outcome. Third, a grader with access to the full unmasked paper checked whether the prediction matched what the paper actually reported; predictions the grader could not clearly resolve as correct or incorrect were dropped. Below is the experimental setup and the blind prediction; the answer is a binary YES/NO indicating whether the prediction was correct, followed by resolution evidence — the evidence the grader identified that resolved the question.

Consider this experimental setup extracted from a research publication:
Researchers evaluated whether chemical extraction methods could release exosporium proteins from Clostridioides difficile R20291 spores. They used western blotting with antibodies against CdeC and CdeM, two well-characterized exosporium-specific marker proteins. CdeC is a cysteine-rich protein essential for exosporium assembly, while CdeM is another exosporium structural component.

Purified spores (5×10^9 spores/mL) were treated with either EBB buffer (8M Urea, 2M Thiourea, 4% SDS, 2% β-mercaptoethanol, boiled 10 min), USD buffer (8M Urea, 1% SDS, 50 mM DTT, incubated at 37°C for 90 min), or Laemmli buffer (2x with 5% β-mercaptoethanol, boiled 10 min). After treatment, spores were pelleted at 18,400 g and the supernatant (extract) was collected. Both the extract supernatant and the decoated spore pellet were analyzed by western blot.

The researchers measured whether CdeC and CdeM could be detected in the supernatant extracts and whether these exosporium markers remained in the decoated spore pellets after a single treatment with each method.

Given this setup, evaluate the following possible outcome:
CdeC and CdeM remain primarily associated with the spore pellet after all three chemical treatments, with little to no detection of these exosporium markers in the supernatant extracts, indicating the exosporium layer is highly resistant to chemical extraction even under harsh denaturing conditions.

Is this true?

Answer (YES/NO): NO